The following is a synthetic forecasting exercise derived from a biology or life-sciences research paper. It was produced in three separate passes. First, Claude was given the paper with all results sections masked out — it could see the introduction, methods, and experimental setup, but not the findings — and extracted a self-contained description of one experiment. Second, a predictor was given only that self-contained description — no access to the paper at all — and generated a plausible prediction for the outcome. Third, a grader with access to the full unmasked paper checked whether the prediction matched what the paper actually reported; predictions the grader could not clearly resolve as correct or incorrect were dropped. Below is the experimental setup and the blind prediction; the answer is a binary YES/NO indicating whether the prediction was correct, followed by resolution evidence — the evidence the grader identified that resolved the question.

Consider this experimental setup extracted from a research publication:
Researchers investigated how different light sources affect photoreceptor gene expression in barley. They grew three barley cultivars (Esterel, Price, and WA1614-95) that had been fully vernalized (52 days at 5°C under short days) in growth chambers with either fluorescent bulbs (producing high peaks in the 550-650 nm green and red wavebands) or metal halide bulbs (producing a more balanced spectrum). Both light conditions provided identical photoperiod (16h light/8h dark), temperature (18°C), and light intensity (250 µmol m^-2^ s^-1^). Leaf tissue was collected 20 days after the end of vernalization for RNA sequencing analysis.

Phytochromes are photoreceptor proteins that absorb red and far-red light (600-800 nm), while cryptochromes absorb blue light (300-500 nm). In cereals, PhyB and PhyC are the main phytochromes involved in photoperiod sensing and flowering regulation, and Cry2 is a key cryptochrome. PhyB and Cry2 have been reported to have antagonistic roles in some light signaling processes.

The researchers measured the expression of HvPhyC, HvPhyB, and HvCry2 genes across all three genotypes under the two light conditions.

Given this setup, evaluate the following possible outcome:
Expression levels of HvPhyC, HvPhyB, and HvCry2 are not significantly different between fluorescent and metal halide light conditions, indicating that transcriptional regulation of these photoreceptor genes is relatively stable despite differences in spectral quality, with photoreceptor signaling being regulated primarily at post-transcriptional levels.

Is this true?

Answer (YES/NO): NO